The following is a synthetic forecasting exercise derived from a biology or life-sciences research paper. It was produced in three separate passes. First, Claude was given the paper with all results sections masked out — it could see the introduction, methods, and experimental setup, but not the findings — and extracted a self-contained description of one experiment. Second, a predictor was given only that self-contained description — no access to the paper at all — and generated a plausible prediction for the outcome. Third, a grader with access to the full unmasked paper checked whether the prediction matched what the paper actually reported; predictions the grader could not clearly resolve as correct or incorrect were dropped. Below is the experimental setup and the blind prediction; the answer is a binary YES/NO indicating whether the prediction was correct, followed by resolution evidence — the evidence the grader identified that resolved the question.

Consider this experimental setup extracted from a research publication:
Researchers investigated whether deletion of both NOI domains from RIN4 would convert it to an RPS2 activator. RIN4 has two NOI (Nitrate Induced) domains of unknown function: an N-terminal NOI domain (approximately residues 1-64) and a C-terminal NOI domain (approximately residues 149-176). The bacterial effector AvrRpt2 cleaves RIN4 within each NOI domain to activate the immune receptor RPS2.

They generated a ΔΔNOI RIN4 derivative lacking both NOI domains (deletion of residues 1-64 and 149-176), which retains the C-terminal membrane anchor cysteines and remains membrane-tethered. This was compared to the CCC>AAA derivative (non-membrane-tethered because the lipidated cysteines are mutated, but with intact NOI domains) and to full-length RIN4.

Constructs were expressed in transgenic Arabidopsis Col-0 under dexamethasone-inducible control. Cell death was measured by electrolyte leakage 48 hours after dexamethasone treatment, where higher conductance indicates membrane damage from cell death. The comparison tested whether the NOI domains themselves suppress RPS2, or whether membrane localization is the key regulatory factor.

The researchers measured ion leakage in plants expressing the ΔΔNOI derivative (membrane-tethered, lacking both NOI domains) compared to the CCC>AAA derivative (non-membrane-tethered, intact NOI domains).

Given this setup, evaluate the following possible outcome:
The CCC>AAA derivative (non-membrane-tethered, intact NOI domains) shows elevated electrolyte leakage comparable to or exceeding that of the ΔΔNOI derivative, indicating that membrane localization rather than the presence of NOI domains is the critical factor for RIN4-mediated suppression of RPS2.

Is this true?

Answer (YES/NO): NO